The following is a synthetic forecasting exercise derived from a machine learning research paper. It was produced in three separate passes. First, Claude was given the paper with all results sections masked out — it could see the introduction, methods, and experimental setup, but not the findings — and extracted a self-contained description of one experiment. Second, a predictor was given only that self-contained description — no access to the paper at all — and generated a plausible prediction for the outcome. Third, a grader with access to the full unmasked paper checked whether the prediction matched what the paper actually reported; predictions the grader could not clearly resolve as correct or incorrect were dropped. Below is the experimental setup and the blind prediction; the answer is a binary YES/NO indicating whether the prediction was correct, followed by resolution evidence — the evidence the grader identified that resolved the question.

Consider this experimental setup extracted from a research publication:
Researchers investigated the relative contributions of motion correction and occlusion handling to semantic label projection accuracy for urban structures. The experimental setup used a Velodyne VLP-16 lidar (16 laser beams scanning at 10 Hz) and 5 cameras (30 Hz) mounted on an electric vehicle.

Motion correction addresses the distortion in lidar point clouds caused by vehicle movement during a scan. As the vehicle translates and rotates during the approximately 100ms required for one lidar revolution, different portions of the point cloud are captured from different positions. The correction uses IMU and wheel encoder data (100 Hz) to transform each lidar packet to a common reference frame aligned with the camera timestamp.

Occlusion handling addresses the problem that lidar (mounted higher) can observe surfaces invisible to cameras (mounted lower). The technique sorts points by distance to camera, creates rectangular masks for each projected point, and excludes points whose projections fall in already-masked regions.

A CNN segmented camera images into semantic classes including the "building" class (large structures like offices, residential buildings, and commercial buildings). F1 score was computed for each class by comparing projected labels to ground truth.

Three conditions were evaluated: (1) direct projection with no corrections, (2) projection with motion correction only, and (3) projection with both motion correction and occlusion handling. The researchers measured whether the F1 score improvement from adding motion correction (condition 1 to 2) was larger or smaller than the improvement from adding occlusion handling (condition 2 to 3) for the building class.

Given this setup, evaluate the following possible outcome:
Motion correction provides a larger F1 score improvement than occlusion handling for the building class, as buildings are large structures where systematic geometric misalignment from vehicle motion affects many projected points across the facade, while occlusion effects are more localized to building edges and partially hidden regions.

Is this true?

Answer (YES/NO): NO